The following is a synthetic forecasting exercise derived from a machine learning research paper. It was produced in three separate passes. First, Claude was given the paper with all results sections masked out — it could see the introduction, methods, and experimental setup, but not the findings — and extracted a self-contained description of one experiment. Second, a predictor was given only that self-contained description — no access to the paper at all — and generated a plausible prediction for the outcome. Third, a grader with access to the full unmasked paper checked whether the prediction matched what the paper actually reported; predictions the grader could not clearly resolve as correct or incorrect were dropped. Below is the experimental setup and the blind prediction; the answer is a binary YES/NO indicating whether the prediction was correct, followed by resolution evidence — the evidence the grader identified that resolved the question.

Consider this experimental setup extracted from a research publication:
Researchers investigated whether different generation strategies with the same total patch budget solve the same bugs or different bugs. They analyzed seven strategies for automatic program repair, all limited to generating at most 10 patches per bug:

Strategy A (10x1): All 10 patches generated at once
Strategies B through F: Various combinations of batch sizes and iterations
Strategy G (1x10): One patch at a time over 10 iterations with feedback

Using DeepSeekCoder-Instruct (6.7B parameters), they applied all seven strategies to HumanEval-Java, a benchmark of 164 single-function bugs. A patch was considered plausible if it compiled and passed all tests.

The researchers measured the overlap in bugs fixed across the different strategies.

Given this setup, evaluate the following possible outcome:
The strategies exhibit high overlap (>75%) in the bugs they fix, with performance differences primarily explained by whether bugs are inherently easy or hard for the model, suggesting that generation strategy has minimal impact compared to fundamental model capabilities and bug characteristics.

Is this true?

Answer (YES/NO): NO